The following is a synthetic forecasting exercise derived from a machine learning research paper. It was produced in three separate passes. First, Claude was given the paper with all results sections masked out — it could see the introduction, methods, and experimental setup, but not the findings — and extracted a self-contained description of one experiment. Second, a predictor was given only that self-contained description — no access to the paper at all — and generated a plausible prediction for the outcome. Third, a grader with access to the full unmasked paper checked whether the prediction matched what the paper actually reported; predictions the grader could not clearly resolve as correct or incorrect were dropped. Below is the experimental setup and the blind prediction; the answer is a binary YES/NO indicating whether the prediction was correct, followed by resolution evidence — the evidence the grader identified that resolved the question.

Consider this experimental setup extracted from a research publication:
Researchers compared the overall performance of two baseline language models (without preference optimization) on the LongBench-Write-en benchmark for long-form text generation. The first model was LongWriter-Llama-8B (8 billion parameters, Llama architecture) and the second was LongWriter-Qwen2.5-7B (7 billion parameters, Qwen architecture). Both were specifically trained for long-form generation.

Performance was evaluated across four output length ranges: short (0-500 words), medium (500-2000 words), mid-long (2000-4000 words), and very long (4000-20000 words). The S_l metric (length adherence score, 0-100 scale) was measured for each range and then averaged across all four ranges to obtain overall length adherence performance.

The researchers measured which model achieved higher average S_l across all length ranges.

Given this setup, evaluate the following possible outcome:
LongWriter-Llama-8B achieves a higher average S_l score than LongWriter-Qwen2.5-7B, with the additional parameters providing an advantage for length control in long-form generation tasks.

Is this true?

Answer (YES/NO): YES